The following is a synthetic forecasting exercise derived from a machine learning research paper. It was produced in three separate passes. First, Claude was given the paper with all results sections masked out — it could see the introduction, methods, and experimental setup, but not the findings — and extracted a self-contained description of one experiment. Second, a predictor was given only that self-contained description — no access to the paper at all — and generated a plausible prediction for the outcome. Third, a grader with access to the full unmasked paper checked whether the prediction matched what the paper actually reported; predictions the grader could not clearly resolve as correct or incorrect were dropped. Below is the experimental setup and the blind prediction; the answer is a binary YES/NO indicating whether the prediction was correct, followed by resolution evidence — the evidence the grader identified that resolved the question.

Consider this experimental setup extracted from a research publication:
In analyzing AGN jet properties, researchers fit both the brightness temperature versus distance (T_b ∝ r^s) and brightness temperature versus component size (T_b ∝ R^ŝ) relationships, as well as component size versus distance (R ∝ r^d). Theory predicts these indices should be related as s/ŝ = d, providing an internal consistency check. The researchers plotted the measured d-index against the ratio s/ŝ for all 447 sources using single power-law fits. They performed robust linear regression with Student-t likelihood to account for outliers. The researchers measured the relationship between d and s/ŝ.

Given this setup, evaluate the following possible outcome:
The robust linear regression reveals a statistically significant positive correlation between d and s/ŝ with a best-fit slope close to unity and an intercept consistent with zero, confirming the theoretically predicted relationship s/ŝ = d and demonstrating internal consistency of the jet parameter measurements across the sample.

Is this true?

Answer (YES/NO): YES